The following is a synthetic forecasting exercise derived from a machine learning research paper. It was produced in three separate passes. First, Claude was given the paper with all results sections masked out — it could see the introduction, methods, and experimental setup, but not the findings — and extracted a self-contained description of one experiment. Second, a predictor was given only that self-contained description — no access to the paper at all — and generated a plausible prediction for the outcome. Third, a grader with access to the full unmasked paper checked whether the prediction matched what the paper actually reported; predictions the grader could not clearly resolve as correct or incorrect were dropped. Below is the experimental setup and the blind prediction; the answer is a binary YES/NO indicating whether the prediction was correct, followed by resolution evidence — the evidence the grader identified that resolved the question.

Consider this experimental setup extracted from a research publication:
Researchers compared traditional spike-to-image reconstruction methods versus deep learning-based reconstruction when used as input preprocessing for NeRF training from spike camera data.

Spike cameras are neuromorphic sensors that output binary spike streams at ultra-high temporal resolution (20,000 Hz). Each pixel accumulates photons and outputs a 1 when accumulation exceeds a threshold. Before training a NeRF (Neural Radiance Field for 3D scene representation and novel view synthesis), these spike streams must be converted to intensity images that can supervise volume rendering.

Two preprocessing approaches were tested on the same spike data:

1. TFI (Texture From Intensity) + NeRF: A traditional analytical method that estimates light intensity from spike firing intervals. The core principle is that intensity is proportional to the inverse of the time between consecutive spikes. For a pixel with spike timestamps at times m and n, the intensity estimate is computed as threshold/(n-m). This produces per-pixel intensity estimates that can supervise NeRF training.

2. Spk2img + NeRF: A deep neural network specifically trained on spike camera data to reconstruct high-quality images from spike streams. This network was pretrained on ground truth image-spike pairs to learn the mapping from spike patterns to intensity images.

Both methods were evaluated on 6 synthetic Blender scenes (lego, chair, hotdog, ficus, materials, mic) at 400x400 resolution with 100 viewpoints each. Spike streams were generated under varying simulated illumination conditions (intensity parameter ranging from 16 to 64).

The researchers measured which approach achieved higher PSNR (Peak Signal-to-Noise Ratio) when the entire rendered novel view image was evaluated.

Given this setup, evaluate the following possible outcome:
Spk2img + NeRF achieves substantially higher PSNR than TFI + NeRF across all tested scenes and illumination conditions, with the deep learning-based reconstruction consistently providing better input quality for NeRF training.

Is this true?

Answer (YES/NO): NO